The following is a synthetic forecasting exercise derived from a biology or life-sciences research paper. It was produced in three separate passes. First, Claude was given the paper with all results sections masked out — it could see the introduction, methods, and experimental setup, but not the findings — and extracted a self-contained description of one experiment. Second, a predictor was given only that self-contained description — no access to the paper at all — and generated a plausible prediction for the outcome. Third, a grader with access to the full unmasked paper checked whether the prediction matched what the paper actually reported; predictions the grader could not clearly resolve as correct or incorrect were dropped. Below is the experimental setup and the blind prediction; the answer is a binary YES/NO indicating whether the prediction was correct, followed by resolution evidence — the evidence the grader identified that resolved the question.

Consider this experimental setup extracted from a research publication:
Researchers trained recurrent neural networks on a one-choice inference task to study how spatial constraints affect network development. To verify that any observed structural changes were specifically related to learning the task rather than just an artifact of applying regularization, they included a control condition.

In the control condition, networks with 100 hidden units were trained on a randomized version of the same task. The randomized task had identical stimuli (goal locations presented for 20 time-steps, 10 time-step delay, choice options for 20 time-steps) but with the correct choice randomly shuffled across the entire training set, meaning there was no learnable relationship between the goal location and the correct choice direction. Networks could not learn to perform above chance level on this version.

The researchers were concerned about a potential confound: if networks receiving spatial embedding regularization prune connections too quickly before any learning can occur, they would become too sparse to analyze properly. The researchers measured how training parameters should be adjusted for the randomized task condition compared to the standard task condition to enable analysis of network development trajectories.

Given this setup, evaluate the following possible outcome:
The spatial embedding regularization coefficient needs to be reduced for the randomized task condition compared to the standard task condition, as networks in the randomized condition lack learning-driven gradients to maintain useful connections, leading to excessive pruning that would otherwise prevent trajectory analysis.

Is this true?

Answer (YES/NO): NO